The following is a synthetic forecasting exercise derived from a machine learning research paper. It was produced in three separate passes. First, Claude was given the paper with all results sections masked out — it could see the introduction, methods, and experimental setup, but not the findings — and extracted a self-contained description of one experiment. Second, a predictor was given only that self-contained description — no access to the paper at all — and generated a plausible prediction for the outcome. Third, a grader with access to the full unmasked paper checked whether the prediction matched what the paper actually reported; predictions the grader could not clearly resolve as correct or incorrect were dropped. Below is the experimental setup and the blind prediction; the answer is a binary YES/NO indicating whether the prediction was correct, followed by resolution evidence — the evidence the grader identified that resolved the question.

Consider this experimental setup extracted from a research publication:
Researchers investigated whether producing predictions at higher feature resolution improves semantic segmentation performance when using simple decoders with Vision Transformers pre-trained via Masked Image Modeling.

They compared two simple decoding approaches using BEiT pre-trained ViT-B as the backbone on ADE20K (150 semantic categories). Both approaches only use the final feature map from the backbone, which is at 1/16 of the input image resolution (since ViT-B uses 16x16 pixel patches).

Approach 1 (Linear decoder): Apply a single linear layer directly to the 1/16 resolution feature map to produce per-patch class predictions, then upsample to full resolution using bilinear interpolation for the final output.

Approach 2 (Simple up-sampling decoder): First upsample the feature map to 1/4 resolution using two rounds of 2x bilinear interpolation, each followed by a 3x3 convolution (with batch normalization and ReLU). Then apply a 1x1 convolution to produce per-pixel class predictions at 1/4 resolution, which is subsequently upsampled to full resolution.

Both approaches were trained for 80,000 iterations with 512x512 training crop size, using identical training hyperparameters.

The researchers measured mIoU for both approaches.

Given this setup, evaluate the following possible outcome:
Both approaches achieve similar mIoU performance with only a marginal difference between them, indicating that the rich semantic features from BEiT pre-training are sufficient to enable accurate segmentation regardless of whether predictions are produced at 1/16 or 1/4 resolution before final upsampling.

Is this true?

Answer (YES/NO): NO